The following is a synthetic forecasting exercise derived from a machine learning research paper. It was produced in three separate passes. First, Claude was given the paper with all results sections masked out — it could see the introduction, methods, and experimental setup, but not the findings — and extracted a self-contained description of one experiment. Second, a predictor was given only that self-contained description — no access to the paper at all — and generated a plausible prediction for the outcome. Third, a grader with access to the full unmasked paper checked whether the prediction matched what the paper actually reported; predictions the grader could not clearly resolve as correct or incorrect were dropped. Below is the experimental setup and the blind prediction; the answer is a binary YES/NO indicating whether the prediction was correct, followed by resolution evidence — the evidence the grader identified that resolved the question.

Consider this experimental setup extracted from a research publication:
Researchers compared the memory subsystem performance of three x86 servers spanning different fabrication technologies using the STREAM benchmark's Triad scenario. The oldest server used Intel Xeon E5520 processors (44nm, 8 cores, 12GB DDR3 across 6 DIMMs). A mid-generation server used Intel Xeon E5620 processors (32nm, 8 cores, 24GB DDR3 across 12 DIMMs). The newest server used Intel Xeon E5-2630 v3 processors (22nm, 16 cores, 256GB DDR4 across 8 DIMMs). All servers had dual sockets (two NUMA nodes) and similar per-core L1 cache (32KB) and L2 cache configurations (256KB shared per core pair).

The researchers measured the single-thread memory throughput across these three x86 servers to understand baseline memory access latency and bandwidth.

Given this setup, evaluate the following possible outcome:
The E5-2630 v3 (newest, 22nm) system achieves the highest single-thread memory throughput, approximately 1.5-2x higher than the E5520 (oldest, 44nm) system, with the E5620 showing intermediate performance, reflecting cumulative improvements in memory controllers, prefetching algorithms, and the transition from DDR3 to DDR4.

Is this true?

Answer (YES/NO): YES